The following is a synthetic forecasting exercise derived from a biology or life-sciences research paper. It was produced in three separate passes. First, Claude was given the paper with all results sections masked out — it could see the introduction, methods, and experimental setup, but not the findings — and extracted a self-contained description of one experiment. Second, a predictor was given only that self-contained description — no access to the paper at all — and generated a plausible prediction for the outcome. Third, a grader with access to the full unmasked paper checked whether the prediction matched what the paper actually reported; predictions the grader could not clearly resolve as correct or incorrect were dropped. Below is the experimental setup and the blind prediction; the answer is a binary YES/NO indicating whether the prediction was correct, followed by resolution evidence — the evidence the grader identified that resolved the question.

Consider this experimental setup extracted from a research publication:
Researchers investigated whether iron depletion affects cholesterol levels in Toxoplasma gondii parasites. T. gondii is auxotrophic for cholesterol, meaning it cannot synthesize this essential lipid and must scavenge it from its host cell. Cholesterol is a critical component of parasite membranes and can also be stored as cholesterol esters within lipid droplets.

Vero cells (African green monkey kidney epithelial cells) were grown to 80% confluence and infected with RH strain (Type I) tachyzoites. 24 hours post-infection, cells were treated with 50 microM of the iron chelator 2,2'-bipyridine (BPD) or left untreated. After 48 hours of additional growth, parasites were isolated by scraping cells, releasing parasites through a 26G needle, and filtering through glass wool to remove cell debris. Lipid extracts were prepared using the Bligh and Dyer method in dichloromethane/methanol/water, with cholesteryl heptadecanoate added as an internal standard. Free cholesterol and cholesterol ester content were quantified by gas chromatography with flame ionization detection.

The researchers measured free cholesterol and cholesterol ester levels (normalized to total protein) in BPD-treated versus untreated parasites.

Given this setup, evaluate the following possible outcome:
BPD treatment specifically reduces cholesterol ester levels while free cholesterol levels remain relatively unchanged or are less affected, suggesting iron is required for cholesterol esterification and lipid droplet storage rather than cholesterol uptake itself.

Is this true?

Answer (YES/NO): NO